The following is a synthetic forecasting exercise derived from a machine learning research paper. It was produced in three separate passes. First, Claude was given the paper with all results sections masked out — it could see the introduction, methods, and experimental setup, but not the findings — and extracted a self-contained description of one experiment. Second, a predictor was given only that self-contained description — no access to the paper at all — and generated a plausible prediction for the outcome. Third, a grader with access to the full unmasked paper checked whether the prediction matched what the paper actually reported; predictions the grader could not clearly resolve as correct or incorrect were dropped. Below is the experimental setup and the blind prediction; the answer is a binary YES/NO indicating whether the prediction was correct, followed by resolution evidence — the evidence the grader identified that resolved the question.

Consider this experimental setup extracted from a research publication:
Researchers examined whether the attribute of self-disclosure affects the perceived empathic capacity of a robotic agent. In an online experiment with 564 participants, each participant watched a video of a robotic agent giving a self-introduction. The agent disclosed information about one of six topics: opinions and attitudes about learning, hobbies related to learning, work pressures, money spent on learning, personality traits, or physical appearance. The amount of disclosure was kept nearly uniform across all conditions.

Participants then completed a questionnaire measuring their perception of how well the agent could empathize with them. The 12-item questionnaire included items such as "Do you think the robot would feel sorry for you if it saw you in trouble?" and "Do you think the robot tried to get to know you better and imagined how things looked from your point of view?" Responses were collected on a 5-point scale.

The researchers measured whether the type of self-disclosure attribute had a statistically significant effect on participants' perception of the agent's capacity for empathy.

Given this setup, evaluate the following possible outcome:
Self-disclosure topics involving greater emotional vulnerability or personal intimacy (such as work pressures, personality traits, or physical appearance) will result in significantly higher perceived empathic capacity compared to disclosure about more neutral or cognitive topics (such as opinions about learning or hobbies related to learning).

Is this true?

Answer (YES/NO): NO